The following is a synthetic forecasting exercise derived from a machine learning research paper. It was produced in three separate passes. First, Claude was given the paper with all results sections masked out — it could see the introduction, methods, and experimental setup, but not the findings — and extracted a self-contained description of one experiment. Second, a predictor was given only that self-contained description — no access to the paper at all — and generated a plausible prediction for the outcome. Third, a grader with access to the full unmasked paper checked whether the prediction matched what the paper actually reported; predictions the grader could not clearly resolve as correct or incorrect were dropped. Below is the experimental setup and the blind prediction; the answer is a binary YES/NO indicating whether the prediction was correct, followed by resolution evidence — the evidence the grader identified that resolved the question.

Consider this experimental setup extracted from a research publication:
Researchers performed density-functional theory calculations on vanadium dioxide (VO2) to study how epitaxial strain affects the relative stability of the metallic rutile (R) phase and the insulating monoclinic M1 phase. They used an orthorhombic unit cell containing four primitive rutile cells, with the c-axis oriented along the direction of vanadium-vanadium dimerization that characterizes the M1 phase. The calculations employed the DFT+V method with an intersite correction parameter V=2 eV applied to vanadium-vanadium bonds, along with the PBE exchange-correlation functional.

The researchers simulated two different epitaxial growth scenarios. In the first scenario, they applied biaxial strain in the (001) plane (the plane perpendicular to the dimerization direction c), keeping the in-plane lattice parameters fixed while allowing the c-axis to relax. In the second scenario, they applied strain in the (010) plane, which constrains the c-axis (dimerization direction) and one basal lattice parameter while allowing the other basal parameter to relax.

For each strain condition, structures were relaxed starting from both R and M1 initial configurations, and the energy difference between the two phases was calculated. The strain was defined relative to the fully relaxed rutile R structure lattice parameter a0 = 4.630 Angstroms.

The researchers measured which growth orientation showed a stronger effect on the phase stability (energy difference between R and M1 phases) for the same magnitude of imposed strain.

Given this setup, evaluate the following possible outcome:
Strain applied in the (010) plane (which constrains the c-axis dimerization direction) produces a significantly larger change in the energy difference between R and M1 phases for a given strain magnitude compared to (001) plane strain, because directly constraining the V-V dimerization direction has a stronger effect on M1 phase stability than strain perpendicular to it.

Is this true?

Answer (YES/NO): YES